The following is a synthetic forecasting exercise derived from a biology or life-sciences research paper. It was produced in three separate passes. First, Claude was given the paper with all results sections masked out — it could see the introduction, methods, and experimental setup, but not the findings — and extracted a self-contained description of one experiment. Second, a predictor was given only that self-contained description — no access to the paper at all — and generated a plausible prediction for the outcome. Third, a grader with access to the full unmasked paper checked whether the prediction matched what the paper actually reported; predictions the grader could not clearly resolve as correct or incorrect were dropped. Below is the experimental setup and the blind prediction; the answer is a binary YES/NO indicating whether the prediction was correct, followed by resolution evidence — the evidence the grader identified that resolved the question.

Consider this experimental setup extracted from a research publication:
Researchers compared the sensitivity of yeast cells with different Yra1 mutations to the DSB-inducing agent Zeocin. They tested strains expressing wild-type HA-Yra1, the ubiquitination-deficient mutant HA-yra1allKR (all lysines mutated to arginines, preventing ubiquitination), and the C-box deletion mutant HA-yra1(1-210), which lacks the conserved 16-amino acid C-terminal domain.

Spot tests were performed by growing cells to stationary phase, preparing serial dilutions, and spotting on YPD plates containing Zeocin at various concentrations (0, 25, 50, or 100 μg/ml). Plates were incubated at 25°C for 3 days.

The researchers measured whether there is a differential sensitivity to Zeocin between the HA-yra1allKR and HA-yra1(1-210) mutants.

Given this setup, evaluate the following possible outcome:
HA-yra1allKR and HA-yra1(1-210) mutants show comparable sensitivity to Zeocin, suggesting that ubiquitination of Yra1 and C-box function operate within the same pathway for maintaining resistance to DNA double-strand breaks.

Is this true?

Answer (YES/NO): NO